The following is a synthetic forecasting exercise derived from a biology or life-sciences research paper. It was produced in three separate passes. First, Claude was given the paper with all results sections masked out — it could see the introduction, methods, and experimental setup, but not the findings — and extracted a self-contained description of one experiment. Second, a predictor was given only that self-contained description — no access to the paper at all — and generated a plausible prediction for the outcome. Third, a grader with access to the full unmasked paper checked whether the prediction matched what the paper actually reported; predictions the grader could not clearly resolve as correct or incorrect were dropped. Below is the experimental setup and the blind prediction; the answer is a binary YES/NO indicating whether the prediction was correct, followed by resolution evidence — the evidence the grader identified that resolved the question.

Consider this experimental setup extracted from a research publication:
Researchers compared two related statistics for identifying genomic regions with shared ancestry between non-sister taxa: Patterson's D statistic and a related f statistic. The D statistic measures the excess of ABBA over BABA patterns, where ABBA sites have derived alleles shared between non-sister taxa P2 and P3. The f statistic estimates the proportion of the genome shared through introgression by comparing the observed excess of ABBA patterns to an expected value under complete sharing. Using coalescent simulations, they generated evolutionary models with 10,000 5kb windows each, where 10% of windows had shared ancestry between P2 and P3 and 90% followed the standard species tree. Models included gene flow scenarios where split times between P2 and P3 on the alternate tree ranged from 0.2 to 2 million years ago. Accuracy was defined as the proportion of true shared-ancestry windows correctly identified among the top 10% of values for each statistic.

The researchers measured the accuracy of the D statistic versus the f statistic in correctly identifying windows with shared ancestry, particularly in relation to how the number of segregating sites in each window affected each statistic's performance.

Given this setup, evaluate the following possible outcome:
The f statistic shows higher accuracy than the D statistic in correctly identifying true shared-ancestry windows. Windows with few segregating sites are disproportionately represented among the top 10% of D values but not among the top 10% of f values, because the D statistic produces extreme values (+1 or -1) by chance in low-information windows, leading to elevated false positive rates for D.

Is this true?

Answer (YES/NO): YES